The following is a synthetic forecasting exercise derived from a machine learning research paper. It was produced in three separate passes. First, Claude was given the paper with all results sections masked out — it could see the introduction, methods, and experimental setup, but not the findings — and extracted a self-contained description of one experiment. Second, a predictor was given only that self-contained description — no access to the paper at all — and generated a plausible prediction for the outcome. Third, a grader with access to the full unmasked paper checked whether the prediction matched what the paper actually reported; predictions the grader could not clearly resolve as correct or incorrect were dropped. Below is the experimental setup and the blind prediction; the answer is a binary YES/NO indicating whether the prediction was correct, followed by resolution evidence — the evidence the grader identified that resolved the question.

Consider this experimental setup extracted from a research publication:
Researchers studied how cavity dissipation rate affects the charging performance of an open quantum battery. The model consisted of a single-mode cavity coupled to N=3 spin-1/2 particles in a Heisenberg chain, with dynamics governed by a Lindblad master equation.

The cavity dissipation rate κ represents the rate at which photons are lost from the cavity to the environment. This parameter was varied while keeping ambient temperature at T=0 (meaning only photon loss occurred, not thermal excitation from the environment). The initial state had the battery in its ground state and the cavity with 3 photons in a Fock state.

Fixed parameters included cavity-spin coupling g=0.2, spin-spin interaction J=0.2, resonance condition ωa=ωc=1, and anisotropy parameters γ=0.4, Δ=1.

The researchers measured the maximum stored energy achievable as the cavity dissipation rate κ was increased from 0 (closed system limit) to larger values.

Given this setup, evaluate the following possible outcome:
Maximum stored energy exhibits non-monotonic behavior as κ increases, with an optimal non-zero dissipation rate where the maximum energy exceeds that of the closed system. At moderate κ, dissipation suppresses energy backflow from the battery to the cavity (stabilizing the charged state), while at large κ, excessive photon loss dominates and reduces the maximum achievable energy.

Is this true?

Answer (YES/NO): NO